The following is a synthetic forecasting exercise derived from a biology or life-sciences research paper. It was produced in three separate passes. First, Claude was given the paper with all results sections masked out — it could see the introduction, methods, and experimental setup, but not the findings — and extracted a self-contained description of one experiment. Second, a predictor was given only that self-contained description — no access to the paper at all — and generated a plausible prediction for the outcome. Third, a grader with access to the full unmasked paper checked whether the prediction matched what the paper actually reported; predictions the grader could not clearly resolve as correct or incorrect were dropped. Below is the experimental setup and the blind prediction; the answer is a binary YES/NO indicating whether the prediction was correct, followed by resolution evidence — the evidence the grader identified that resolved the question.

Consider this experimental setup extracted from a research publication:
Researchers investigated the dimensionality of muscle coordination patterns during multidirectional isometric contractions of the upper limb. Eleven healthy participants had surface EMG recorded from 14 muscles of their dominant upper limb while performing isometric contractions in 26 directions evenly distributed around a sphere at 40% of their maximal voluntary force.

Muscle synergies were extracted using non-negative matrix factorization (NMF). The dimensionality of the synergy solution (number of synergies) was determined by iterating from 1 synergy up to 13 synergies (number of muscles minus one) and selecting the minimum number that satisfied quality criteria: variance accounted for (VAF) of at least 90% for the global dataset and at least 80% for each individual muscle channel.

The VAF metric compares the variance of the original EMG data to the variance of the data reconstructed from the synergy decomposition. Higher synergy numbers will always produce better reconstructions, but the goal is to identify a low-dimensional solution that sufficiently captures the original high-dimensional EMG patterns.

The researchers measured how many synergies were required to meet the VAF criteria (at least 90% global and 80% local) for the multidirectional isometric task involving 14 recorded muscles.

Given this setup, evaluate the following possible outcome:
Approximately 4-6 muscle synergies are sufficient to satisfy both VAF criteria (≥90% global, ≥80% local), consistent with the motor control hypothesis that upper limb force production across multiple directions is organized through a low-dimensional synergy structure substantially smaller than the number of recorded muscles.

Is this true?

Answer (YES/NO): NO